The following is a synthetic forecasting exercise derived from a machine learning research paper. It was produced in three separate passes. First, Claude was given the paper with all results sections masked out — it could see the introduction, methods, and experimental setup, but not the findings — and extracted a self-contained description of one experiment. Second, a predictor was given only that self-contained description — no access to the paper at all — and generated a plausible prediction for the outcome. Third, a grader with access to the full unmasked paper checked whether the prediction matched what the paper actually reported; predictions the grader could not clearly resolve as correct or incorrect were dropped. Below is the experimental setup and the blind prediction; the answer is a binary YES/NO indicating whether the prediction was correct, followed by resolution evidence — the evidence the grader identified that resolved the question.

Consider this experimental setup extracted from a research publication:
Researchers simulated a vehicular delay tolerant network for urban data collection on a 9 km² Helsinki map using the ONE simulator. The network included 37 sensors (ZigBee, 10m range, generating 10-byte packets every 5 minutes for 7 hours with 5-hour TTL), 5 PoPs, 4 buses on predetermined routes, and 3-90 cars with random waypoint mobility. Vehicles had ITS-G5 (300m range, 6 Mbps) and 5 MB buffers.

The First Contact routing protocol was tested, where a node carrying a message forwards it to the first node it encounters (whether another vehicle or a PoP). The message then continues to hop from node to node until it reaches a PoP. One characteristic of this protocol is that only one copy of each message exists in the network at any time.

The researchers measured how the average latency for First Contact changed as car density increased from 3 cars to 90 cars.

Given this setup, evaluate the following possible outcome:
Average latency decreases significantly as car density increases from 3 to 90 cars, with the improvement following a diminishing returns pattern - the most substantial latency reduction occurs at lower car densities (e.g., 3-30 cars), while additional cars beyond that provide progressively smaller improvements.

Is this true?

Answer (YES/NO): NO